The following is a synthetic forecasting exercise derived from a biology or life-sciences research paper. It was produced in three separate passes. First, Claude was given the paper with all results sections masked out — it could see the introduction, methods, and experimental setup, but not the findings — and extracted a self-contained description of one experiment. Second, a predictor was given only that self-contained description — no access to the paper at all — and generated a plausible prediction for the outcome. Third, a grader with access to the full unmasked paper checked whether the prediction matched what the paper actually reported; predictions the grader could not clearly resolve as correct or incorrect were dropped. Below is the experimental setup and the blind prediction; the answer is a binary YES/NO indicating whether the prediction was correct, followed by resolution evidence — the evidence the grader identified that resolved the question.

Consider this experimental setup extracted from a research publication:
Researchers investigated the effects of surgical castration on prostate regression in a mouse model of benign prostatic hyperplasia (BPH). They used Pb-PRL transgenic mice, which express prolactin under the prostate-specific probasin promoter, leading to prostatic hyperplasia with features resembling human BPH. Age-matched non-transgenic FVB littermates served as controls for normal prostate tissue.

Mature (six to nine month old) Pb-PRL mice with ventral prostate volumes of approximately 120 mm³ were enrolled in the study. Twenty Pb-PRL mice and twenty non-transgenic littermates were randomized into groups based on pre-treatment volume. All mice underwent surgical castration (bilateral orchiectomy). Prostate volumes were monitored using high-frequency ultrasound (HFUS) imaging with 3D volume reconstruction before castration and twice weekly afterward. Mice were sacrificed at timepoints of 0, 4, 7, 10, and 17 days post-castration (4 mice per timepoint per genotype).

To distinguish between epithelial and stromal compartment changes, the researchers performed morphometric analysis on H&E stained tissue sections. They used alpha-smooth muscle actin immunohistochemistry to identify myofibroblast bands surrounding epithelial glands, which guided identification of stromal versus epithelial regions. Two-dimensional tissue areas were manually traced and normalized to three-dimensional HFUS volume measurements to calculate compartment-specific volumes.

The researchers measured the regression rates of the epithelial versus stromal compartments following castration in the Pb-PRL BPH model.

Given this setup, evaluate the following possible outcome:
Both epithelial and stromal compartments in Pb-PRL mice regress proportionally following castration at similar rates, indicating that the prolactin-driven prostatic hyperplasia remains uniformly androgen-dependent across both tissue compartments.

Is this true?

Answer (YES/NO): NO